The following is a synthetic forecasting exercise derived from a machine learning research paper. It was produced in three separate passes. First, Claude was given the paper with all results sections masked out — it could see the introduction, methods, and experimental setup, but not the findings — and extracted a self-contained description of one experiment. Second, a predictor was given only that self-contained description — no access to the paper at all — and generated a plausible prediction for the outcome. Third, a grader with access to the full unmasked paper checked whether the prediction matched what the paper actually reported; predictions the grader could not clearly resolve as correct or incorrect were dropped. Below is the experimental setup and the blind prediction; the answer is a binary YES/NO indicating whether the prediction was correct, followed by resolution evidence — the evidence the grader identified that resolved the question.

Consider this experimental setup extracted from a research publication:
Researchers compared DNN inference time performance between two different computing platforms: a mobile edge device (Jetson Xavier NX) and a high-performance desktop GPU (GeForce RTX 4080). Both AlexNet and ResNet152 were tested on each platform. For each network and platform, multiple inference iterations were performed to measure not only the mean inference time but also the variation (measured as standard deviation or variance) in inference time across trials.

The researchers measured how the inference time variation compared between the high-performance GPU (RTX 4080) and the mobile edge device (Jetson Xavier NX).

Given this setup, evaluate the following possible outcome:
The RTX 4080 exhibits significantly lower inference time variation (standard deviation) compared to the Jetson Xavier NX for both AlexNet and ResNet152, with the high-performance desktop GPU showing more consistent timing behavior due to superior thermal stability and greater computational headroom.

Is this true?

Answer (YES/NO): YES